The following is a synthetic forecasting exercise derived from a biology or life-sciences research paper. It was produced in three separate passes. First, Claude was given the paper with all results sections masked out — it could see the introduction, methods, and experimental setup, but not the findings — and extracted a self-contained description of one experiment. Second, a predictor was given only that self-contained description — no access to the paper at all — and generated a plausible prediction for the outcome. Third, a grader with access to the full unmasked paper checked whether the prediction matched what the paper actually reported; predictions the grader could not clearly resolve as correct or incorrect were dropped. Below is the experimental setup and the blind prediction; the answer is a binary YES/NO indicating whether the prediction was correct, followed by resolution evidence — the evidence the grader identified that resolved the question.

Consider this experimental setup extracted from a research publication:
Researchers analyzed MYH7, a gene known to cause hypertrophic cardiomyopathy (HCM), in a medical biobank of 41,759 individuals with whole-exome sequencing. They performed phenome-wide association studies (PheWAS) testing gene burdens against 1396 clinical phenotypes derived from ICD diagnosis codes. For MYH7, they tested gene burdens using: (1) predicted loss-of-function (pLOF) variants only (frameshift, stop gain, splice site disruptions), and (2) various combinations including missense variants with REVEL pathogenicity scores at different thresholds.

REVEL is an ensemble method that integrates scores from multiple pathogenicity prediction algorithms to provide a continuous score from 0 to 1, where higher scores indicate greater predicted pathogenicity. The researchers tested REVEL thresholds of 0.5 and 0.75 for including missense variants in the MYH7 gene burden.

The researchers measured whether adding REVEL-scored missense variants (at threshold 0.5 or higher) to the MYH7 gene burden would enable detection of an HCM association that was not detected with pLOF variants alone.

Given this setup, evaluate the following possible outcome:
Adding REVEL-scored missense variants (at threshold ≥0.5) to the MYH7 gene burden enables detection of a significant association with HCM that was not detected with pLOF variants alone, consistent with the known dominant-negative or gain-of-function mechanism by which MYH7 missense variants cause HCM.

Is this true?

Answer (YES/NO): YES